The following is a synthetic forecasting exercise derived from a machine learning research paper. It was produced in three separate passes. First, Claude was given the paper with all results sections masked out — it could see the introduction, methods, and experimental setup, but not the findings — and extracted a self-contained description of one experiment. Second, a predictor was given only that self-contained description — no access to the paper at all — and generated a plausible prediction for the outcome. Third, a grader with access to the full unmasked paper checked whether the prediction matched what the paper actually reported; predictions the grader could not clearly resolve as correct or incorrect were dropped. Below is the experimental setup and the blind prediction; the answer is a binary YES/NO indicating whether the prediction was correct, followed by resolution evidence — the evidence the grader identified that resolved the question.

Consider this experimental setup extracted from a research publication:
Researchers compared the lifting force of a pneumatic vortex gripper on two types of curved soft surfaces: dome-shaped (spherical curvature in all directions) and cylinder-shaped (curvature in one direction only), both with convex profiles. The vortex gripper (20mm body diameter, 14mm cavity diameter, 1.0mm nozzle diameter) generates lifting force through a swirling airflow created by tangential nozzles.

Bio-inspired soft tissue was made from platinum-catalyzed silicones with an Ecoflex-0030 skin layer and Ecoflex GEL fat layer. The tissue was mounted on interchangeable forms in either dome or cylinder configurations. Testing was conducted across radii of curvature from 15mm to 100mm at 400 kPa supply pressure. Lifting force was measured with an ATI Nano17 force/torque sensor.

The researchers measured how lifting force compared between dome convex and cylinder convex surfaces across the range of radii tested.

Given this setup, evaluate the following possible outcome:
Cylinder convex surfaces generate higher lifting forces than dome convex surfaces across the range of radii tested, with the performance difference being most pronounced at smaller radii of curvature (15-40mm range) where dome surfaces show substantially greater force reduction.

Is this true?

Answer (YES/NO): NO